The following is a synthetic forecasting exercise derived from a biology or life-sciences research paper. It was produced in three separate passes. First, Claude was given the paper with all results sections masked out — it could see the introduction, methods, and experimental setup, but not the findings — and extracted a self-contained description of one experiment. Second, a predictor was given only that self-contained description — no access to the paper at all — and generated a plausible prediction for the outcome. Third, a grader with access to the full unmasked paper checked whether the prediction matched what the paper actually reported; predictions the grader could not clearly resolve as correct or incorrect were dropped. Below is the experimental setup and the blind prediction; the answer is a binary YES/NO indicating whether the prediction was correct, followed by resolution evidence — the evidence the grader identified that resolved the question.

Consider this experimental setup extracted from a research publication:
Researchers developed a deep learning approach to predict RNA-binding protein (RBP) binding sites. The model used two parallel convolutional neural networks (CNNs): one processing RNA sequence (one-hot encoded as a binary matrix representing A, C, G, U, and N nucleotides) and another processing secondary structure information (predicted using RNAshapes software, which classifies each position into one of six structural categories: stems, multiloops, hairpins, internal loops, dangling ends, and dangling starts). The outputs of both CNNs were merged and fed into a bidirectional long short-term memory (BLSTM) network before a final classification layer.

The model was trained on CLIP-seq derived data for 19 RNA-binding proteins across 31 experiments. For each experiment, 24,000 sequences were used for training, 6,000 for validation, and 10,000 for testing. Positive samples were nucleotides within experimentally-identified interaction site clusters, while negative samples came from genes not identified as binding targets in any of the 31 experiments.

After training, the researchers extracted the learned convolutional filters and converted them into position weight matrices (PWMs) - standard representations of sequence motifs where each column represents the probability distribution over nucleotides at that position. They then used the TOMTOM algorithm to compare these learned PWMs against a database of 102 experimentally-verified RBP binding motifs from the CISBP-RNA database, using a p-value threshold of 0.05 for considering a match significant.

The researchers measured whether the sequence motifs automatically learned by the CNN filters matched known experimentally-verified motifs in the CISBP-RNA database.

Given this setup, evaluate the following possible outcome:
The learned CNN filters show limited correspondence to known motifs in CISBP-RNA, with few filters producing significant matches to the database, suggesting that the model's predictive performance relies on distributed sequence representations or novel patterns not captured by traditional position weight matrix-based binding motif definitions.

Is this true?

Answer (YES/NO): NO